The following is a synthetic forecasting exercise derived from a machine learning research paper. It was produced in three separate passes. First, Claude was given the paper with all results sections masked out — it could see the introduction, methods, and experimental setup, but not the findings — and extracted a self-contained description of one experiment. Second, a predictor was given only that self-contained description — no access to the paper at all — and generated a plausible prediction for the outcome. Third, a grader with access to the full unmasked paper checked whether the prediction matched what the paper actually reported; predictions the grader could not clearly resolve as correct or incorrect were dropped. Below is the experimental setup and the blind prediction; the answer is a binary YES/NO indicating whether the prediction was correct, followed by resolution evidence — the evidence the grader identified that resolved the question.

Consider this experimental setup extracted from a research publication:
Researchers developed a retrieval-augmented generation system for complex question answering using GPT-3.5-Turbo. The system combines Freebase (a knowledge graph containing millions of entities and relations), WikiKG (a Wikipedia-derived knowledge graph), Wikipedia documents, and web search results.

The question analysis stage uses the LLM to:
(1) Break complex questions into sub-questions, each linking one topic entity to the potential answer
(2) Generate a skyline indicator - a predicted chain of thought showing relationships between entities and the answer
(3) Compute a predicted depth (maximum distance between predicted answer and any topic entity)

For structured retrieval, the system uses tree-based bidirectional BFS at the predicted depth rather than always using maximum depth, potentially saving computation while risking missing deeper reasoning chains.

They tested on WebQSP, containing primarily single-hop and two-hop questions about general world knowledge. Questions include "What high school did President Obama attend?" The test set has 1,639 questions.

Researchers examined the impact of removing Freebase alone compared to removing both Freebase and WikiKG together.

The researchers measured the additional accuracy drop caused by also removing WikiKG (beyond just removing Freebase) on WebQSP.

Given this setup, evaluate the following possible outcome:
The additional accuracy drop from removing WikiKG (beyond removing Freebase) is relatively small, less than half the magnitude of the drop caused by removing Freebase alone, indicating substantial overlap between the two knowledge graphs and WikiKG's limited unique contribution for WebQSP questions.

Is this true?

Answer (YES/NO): YES